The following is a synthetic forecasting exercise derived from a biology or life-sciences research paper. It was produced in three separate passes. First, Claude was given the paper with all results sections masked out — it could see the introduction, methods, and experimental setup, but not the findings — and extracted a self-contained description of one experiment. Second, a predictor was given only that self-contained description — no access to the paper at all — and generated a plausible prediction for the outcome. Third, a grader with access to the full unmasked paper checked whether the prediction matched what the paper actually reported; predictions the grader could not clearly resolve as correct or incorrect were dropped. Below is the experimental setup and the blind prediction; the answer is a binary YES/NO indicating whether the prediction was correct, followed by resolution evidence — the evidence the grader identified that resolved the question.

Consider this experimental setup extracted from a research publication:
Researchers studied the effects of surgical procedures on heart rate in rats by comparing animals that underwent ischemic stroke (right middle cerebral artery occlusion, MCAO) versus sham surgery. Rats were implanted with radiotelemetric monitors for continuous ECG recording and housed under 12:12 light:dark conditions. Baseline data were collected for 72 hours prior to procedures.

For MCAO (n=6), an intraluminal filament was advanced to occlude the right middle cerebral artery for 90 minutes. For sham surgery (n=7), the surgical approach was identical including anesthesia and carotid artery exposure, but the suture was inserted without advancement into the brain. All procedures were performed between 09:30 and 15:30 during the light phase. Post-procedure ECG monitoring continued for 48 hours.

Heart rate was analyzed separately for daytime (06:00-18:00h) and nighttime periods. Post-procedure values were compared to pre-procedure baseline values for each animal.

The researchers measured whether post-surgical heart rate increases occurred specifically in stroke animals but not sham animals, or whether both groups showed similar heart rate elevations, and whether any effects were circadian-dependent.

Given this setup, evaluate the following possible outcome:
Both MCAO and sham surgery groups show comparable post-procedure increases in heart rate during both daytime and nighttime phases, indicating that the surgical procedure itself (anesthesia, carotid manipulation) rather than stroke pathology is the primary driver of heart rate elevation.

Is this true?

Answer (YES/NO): NO